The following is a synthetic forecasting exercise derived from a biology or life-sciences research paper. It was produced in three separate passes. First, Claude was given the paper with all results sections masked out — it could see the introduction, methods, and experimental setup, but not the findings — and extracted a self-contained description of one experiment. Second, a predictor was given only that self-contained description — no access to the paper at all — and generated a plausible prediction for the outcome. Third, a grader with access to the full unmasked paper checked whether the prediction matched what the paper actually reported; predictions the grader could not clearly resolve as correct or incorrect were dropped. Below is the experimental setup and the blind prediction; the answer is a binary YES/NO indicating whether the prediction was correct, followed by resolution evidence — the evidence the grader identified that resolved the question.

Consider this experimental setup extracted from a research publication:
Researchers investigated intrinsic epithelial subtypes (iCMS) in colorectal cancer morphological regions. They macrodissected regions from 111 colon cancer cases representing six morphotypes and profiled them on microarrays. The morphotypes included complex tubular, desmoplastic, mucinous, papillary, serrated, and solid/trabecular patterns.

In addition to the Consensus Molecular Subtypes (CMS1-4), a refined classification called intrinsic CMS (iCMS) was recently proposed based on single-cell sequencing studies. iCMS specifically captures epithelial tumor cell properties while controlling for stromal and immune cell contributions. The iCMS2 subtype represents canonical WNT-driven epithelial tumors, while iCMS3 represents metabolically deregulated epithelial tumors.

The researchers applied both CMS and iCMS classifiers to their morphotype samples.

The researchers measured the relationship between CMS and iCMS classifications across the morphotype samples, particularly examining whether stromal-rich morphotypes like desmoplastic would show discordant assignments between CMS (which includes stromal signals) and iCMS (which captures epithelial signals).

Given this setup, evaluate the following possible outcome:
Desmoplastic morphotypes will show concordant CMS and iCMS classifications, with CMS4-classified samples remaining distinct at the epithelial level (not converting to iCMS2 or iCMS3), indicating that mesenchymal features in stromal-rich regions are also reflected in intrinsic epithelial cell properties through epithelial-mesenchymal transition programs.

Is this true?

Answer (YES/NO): NO